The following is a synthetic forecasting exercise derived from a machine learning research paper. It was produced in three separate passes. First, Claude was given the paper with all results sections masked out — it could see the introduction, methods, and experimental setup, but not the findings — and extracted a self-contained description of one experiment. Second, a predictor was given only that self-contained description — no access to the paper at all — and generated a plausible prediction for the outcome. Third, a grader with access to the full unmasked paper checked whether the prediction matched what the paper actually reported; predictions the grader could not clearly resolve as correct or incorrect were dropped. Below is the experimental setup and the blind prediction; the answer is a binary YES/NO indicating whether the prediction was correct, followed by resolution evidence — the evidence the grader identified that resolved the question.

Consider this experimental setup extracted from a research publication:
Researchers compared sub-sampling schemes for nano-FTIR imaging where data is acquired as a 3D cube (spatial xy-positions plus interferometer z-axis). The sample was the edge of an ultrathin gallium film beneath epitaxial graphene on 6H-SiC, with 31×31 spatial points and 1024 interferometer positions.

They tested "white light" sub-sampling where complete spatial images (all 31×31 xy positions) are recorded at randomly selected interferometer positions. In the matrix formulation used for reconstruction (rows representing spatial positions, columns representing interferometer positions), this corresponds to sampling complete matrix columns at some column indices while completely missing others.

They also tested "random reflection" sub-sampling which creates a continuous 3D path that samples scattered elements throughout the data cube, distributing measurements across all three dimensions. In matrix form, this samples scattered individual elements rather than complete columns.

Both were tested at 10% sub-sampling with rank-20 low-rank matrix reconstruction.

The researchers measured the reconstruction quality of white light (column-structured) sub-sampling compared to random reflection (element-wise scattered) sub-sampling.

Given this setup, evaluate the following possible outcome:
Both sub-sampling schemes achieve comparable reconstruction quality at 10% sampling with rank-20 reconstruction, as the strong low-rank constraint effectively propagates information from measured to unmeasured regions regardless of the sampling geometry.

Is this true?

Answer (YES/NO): NO